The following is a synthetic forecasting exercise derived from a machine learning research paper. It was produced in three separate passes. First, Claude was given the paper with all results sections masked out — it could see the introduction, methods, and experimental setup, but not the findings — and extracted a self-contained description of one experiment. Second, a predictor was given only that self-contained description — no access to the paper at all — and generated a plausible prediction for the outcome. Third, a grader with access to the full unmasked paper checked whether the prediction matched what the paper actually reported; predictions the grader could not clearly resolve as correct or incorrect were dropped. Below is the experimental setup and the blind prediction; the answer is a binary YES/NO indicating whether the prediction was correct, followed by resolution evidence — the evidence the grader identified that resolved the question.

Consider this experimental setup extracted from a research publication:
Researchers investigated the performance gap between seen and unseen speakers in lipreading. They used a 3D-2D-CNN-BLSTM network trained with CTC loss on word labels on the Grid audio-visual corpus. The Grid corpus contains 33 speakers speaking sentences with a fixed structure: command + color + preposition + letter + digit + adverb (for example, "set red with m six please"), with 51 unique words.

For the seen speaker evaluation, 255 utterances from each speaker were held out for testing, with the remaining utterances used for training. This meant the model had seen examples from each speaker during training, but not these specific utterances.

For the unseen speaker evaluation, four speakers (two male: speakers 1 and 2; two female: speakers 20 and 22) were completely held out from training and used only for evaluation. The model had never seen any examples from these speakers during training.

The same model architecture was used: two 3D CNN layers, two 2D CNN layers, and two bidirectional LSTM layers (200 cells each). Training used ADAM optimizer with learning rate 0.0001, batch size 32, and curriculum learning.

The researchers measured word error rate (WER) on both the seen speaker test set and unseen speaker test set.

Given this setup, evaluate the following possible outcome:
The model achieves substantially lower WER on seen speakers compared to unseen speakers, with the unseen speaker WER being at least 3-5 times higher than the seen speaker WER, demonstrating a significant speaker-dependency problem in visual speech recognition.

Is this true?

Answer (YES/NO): YES